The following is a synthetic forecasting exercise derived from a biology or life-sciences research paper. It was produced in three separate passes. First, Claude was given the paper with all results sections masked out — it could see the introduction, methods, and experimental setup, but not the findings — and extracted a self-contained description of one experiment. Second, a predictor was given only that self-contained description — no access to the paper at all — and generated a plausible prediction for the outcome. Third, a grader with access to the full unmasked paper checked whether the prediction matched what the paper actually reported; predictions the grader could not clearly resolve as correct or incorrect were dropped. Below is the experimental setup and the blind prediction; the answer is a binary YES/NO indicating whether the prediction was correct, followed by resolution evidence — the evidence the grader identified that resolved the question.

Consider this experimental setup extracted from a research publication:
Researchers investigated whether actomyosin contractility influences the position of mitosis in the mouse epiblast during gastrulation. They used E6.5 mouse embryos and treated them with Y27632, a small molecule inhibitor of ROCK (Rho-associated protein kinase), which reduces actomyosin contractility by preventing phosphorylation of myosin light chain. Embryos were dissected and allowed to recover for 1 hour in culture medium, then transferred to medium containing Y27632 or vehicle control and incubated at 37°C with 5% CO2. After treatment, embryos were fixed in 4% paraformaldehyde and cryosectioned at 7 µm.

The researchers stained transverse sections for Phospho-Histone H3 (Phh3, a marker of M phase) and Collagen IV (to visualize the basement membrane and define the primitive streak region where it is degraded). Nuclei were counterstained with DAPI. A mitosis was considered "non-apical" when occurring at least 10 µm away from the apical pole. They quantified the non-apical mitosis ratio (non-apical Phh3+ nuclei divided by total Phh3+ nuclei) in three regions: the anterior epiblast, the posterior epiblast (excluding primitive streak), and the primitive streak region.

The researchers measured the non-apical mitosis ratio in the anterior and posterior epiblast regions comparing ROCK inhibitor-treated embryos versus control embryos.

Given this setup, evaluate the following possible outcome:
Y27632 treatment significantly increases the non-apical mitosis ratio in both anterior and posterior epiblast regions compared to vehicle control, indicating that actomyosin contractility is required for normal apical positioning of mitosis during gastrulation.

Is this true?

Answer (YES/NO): YES